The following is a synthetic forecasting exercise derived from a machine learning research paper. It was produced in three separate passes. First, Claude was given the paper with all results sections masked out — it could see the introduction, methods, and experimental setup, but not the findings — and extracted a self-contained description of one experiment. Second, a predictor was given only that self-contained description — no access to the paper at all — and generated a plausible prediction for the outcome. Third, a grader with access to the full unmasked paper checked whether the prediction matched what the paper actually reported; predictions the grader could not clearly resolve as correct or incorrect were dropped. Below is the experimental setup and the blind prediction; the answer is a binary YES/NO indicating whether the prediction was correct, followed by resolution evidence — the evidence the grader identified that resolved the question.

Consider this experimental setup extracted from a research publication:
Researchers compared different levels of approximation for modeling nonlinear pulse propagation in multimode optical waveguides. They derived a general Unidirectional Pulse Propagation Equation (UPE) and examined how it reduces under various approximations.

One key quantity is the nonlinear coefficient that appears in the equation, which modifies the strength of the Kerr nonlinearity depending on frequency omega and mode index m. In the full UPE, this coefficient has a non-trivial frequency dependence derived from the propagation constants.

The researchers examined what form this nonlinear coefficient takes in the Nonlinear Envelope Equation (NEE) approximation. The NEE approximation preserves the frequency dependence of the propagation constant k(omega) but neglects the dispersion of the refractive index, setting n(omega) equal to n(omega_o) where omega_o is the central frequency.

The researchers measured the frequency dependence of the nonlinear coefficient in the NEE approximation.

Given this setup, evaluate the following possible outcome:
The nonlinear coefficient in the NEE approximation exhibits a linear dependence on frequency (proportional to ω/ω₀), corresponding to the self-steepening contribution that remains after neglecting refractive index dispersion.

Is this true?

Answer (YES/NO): YES